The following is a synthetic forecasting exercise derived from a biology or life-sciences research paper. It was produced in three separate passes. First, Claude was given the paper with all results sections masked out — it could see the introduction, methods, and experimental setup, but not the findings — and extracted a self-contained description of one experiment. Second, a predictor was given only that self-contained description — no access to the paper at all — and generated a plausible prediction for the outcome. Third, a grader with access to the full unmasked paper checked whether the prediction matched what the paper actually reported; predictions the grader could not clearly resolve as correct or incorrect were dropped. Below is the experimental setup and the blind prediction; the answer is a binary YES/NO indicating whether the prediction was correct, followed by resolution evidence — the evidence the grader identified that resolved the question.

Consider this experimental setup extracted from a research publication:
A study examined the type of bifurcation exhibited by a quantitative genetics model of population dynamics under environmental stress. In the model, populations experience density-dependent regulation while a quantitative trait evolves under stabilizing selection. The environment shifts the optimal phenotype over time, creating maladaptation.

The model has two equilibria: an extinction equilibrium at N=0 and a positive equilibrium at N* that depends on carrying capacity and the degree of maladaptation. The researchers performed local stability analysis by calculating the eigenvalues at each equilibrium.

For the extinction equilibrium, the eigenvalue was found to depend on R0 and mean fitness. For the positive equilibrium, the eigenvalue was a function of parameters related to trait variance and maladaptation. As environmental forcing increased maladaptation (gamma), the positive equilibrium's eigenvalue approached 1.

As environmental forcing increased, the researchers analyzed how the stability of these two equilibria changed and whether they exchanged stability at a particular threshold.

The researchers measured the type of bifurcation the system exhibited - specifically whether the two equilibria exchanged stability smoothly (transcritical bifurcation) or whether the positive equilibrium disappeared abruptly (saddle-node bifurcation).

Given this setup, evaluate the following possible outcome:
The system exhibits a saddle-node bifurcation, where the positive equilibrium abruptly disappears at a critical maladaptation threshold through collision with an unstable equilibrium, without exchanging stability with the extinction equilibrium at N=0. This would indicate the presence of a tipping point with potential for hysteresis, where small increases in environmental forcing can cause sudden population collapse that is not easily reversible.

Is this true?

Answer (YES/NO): NO